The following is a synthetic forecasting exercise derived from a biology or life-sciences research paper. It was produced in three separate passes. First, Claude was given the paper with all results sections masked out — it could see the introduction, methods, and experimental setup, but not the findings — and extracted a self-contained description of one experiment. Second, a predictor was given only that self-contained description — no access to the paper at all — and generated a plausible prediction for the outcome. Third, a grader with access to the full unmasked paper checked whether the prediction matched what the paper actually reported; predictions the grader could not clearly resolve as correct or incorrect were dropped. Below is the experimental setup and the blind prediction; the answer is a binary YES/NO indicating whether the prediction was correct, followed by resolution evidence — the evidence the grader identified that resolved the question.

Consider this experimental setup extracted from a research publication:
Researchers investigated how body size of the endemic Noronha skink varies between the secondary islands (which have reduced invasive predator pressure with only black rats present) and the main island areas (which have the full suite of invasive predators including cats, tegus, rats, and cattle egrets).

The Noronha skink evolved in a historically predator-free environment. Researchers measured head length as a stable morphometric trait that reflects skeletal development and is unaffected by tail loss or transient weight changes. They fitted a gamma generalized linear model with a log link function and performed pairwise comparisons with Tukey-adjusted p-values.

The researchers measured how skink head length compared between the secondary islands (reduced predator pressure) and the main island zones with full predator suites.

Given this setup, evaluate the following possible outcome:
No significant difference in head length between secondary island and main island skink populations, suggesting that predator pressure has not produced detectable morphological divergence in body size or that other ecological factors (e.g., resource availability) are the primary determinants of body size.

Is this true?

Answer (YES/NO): NO